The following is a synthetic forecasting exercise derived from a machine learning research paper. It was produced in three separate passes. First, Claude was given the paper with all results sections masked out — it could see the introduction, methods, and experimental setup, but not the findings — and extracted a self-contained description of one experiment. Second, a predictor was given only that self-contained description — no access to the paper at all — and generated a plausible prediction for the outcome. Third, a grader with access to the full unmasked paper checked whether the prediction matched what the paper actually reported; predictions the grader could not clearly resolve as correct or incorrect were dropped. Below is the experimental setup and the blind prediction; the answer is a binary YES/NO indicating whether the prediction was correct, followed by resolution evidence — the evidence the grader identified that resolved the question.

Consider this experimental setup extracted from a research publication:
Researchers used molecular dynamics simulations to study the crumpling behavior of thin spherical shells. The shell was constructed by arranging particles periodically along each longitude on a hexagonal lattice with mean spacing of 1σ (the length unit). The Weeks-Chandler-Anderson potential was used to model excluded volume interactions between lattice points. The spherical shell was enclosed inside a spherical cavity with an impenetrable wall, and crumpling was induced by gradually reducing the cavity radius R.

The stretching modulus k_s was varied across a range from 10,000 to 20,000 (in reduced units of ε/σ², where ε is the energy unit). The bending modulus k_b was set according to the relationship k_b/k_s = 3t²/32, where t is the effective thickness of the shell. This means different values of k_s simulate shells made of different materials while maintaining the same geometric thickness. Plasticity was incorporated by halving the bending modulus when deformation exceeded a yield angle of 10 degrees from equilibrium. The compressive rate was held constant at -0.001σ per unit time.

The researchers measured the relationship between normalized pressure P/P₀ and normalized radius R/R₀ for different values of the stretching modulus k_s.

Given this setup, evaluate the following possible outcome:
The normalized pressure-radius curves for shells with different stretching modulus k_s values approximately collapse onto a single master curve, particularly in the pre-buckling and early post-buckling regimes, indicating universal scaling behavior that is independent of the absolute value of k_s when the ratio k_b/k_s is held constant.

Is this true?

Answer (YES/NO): NO